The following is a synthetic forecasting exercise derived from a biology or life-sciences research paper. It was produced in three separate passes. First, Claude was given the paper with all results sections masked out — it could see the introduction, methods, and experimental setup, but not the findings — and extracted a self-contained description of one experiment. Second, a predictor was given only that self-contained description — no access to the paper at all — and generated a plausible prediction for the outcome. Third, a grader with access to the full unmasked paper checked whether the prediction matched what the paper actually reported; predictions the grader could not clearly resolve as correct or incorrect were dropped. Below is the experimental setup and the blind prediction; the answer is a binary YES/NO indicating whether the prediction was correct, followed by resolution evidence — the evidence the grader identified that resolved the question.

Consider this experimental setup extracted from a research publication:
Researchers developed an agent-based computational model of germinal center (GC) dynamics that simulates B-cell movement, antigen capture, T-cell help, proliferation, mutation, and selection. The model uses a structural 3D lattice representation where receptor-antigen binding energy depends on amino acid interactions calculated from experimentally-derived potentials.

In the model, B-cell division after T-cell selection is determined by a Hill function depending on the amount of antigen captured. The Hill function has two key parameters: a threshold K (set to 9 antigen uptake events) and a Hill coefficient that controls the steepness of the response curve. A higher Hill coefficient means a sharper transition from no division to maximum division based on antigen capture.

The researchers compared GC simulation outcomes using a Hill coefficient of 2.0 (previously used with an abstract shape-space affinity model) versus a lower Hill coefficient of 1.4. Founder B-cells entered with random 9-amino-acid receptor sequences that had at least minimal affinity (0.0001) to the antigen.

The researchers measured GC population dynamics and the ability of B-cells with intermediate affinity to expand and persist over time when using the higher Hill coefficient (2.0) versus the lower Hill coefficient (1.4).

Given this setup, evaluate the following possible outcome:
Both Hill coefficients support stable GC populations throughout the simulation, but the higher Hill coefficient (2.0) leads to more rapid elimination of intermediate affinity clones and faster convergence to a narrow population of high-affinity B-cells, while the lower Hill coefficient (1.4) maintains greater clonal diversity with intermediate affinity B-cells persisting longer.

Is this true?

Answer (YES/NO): NO